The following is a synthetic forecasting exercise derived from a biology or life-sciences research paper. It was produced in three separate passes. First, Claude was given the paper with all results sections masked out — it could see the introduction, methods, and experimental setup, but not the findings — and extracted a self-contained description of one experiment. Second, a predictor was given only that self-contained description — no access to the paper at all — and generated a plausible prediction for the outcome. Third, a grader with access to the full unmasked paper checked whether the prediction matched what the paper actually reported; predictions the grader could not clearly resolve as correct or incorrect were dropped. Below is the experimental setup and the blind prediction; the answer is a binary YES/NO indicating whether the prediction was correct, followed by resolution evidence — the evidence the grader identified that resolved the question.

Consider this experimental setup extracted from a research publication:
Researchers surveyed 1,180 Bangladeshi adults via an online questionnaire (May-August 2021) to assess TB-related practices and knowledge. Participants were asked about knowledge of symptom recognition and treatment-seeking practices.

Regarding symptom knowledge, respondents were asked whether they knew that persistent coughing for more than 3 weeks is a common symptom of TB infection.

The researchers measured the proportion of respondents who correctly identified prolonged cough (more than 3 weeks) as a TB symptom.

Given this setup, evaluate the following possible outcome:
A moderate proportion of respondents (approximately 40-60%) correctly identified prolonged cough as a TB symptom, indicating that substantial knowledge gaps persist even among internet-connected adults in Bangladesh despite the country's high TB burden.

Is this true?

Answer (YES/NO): YES